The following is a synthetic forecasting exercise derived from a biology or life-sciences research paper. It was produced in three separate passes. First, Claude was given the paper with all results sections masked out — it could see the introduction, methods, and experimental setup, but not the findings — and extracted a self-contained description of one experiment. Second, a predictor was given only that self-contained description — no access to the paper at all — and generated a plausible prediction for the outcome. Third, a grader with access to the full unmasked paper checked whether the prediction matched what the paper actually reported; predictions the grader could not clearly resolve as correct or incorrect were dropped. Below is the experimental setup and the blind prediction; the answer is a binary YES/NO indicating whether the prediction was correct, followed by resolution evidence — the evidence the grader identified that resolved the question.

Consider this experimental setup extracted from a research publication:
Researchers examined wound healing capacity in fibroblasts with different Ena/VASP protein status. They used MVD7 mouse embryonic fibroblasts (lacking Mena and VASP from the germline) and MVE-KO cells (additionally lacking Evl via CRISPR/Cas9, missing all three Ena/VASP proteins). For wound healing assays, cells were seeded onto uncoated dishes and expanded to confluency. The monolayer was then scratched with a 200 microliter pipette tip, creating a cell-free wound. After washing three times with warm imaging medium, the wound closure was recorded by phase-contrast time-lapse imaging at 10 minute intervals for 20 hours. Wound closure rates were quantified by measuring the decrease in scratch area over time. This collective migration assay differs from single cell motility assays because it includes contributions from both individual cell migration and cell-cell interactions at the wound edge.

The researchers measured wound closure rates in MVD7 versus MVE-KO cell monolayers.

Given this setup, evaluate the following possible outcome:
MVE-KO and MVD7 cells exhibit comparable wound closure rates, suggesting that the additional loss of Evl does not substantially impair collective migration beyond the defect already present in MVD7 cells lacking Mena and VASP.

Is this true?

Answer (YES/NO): NO